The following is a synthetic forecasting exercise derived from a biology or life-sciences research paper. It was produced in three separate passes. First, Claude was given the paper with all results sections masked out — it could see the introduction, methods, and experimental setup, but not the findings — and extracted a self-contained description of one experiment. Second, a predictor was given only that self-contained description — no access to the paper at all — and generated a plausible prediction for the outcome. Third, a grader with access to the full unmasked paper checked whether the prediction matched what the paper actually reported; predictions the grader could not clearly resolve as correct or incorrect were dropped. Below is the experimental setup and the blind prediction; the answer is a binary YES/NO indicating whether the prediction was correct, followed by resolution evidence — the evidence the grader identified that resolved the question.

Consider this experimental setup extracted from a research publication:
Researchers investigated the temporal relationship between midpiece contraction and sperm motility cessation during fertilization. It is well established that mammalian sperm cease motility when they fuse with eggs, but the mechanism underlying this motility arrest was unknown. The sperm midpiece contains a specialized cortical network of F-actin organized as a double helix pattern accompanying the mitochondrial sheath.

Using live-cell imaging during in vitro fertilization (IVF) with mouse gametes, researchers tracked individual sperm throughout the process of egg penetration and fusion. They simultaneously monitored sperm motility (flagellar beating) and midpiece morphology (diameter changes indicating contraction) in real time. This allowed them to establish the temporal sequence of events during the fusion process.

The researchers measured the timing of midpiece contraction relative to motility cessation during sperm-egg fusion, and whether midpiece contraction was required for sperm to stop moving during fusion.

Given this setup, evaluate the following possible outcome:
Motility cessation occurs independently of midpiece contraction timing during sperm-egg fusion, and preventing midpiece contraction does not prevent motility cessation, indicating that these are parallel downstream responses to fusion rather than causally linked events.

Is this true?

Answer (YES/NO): NO